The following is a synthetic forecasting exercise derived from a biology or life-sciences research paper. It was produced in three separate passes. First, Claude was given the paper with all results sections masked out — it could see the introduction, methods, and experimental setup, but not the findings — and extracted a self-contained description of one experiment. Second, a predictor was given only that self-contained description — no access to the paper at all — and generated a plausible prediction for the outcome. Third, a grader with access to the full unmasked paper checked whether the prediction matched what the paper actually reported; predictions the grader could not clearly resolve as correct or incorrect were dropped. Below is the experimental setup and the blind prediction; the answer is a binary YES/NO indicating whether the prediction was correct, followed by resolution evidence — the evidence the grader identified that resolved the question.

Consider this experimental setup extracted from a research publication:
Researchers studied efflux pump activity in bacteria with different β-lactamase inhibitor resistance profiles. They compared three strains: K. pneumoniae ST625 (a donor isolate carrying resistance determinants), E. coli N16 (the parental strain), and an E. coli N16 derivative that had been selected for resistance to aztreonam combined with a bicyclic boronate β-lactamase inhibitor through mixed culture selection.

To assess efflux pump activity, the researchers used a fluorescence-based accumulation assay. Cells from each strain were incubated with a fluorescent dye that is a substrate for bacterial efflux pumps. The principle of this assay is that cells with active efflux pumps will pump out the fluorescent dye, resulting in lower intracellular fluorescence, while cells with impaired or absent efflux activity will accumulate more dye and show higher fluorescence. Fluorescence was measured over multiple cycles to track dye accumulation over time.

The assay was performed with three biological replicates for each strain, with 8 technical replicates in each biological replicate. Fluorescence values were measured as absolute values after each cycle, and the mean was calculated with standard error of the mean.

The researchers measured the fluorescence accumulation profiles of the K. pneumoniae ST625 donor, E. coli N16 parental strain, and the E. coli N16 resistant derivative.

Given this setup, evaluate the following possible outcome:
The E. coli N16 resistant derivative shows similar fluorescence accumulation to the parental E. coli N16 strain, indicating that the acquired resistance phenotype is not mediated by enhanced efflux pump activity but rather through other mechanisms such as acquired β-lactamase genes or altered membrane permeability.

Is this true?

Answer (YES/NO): YES